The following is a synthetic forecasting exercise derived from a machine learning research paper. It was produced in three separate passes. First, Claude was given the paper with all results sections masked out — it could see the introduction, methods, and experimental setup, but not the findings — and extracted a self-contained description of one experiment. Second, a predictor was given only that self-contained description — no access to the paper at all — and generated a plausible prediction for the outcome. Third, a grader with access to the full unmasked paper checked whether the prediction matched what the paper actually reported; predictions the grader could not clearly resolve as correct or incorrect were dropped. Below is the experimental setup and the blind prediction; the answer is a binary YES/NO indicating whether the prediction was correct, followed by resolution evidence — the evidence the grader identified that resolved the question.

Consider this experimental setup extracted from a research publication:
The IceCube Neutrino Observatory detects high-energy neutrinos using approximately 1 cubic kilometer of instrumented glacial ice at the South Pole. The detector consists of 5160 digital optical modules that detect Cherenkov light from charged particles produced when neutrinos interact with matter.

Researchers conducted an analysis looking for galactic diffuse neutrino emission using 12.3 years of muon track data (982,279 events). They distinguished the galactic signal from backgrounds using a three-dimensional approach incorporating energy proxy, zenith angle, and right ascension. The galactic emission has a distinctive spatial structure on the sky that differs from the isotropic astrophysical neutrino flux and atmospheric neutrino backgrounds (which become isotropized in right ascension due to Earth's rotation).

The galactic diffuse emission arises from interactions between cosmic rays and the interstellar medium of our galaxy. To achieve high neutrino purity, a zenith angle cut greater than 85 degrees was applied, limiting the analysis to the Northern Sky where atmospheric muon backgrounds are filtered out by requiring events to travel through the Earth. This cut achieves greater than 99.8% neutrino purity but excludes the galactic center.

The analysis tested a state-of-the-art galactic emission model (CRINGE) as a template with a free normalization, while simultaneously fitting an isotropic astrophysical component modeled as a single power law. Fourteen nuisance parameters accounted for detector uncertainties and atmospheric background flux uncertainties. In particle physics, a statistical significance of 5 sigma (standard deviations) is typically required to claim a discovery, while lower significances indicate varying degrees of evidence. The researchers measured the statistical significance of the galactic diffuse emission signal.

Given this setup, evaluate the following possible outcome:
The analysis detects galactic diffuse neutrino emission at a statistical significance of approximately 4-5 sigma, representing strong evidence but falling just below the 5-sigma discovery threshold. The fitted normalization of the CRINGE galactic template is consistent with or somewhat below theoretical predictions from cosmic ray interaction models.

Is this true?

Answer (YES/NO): NO